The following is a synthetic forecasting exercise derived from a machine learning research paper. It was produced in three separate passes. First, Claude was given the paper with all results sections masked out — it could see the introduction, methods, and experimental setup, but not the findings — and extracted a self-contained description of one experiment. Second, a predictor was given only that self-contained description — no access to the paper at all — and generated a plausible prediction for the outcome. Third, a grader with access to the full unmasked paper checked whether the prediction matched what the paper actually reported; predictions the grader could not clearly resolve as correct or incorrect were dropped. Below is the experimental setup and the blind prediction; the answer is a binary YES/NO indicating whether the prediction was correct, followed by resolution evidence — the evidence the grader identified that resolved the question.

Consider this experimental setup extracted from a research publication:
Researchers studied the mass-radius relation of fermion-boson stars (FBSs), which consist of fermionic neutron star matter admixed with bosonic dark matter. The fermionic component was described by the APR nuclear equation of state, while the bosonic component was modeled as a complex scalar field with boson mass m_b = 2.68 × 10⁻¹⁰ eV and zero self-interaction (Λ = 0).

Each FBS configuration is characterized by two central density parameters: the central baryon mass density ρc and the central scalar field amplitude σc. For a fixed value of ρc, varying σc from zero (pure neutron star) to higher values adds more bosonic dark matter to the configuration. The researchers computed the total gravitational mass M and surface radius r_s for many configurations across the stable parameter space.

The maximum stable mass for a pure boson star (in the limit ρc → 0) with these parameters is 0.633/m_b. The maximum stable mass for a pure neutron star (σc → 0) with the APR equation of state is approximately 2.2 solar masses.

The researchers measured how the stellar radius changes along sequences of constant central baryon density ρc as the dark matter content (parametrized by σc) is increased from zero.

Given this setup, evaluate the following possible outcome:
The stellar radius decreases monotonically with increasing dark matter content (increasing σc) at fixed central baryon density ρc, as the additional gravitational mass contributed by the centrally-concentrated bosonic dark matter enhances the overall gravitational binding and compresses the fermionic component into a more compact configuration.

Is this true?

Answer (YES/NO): NO